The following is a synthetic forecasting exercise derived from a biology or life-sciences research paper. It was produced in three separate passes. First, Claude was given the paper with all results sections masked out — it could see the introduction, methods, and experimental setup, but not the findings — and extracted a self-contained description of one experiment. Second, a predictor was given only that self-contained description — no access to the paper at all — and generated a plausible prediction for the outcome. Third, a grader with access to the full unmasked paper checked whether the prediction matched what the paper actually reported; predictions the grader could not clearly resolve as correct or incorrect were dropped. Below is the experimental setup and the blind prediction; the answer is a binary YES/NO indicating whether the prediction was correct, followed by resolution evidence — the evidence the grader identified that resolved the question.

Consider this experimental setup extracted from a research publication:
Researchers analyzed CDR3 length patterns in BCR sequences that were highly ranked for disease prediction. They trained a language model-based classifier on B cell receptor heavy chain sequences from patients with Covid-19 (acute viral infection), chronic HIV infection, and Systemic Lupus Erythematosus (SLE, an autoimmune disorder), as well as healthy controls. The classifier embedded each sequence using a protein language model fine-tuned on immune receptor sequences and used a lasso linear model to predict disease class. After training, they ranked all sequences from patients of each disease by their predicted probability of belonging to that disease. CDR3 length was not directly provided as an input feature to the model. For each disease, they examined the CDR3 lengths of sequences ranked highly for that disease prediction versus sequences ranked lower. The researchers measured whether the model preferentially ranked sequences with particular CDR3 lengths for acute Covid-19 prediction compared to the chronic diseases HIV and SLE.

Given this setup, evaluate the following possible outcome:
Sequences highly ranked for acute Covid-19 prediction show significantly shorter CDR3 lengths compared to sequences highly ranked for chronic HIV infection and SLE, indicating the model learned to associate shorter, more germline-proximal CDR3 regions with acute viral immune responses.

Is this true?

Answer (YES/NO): NO